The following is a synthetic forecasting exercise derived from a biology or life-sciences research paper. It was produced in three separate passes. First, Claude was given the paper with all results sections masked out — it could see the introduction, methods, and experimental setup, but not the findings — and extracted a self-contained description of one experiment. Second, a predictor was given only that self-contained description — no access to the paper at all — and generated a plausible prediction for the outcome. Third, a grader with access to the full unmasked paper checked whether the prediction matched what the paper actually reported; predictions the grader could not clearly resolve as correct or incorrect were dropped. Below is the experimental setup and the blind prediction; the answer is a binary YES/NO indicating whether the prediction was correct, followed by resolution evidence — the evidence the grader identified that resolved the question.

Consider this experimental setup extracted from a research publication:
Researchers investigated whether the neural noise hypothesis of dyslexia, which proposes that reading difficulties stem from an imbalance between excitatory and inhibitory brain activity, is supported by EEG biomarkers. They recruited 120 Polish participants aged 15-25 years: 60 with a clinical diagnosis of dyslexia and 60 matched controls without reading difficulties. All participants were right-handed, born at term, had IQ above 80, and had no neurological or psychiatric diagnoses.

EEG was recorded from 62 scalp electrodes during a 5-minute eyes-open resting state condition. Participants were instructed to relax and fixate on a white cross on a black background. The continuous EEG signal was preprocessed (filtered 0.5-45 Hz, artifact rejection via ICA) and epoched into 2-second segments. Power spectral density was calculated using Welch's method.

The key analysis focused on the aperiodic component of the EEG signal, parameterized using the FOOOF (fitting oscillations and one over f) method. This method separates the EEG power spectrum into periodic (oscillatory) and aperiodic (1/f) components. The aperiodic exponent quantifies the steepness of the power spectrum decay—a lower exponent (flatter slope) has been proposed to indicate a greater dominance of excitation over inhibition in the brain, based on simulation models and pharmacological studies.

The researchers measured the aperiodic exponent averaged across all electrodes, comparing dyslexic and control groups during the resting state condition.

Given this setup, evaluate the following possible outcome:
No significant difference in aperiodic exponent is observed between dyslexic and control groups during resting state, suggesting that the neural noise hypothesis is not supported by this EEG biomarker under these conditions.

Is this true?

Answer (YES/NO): YES